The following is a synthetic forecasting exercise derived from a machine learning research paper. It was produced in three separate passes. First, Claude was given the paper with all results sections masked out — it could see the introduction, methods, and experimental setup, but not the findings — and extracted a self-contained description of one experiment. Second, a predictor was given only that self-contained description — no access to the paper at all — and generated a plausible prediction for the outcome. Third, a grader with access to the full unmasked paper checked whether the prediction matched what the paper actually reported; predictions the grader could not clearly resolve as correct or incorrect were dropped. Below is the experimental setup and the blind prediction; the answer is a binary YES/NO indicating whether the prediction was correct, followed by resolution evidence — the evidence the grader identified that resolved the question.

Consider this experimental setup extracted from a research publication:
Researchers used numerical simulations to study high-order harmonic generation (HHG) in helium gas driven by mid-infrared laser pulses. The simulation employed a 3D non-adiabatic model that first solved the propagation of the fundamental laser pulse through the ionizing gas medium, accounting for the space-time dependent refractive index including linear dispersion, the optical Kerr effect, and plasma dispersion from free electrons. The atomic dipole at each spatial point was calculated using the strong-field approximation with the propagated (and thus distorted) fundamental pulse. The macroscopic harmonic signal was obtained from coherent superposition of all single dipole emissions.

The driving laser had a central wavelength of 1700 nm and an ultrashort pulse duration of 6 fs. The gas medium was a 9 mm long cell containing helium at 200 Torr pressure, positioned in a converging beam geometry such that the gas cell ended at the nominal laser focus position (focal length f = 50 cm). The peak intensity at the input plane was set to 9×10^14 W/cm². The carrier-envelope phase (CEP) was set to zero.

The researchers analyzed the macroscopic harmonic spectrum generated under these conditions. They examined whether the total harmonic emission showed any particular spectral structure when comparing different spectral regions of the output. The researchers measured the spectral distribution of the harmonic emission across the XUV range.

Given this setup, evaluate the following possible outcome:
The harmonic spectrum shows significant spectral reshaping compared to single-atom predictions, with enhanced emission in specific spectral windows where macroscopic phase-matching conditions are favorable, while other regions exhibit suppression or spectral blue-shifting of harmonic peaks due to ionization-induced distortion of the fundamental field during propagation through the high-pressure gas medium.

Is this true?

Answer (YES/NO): YES